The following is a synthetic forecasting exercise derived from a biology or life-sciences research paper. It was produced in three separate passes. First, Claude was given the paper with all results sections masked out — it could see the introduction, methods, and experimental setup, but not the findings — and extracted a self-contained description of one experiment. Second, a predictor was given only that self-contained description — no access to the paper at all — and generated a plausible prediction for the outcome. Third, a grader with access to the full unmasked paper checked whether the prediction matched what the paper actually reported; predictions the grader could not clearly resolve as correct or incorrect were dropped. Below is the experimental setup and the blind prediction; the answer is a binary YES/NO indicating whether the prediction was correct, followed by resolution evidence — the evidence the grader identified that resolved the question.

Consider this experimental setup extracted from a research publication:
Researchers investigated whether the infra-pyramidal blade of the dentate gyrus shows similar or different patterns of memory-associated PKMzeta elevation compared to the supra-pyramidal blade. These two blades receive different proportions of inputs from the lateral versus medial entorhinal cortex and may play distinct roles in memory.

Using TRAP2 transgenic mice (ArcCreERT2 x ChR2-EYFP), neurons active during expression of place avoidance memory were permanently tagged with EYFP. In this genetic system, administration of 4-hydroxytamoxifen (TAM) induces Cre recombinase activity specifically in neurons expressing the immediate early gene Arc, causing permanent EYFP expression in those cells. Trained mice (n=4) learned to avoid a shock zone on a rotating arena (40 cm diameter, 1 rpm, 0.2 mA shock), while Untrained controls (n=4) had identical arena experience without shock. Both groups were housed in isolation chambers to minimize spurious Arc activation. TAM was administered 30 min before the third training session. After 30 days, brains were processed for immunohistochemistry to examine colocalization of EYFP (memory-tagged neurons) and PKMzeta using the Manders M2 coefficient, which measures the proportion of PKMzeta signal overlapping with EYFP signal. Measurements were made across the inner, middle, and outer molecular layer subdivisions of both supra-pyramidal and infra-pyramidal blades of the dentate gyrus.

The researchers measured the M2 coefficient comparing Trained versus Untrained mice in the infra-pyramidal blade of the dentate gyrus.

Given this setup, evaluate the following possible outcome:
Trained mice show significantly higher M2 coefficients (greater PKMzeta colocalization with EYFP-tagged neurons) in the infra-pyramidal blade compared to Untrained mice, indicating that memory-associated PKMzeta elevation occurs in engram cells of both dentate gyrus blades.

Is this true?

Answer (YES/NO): YES